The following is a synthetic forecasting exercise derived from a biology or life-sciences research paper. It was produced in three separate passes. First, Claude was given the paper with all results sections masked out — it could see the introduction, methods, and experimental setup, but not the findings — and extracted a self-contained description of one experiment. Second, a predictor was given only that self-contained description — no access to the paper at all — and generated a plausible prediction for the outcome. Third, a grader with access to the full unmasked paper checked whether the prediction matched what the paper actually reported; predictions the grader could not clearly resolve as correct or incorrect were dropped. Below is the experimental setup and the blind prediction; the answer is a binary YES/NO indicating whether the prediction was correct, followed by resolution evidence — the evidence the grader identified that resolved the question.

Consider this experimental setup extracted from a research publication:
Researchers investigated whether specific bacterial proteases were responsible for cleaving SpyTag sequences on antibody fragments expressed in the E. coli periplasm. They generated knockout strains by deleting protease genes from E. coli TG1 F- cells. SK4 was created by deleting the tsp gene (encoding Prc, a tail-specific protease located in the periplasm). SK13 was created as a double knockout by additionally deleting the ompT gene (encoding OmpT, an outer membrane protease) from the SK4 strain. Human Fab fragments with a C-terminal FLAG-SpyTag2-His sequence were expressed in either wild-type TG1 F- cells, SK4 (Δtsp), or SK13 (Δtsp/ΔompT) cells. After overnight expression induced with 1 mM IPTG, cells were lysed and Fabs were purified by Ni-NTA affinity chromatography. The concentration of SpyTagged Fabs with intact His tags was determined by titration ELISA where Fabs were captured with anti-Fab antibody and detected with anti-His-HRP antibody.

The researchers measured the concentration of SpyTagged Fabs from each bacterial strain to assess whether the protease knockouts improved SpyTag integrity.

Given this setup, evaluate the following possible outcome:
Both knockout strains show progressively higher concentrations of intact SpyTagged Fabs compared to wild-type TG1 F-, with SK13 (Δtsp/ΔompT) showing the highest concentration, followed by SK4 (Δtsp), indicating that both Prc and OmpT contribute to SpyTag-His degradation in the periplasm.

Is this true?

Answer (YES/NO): NO